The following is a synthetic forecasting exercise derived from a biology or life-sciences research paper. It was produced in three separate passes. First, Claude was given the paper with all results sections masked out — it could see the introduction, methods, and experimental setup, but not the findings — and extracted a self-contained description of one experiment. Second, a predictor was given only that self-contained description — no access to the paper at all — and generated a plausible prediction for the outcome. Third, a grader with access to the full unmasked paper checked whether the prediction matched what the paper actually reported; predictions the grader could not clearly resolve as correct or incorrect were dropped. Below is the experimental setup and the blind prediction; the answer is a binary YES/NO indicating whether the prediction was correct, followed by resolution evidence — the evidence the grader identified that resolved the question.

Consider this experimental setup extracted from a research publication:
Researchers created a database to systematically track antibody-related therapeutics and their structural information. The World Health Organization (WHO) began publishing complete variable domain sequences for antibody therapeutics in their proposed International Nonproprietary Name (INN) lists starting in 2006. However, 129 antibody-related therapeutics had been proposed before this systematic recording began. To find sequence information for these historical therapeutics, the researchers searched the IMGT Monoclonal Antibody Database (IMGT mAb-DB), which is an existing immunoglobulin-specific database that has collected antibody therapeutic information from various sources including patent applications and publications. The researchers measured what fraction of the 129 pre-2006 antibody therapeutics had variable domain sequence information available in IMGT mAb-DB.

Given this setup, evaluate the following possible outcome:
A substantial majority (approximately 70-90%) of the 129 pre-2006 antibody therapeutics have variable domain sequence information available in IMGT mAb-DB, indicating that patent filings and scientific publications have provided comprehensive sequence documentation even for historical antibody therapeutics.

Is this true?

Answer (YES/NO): NO